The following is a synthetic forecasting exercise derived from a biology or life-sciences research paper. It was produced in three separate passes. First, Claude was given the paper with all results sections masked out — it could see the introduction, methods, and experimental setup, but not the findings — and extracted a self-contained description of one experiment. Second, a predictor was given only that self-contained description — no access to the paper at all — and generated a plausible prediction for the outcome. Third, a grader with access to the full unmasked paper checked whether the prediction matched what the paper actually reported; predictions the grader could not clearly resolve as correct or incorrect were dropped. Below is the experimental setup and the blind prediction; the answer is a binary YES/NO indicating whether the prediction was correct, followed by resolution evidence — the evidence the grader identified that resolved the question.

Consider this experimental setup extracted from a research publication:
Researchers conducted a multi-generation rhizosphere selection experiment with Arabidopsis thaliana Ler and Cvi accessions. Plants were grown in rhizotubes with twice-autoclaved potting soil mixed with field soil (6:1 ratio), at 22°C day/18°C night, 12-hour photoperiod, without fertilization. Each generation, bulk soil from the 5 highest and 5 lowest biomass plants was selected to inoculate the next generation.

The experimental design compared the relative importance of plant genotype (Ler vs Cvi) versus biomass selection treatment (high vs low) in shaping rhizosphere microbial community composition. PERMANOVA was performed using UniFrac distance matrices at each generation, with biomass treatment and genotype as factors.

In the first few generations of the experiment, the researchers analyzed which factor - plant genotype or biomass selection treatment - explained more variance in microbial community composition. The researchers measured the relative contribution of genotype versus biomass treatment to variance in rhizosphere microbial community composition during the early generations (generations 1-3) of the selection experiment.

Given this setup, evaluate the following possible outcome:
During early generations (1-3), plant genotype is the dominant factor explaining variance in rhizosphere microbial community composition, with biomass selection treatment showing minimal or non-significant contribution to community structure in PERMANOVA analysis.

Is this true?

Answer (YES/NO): NO